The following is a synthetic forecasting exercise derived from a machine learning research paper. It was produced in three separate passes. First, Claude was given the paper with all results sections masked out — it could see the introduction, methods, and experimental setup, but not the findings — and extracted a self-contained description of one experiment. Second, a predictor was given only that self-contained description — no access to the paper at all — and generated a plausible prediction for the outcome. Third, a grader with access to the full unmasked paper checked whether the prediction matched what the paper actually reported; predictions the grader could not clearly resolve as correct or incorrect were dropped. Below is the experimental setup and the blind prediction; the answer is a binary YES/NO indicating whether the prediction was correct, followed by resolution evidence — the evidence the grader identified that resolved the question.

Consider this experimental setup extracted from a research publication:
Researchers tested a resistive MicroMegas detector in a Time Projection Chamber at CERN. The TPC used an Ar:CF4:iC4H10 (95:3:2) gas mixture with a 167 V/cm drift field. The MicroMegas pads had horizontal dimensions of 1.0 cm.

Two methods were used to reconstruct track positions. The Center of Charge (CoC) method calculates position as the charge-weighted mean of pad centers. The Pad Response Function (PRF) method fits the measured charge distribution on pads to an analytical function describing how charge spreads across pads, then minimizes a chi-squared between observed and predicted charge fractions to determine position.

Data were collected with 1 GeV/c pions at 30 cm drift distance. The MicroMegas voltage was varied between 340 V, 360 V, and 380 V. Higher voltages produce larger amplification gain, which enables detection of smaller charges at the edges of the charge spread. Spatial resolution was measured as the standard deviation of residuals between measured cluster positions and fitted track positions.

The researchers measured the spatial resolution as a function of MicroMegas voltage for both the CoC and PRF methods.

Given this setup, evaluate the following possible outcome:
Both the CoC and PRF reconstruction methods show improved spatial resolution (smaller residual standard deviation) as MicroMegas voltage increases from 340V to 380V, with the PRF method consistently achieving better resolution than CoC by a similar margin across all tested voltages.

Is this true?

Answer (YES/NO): NO